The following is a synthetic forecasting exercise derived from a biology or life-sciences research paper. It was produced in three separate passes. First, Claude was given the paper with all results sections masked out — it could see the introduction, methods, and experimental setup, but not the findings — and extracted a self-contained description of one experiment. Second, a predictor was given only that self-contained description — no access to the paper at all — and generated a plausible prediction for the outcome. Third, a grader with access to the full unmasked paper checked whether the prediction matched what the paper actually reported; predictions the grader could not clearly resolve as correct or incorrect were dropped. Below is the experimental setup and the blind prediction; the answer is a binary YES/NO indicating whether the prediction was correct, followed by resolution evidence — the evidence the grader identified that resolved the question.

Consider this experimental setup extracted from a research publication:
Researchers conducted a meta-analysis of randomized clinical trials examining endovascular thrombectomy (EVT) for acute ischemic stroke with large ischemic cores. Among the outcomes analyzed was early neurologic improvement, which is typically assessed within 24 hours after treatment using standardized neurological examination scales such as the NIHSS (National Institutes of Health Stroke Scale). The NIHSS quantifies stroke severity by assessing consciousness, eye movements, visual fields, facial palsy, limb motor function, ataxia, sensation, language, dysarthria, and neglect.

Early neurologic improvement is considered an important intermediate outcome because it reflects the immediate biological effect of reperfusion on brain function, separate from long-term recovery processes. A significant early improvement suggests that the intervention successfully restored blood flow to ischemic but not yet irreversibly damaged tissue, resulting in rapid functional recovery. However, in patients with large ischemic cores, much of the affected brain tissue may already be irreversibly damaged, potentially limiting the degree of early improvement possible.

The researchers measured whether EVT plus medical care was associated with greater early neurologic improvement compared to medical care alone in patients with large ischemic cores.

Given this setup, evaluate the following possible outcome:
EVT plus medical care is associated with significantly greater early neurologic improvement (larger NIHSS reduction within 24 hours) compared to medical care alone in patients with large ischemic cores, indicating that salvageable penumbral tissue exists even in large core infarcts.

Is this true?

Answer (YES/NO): YES